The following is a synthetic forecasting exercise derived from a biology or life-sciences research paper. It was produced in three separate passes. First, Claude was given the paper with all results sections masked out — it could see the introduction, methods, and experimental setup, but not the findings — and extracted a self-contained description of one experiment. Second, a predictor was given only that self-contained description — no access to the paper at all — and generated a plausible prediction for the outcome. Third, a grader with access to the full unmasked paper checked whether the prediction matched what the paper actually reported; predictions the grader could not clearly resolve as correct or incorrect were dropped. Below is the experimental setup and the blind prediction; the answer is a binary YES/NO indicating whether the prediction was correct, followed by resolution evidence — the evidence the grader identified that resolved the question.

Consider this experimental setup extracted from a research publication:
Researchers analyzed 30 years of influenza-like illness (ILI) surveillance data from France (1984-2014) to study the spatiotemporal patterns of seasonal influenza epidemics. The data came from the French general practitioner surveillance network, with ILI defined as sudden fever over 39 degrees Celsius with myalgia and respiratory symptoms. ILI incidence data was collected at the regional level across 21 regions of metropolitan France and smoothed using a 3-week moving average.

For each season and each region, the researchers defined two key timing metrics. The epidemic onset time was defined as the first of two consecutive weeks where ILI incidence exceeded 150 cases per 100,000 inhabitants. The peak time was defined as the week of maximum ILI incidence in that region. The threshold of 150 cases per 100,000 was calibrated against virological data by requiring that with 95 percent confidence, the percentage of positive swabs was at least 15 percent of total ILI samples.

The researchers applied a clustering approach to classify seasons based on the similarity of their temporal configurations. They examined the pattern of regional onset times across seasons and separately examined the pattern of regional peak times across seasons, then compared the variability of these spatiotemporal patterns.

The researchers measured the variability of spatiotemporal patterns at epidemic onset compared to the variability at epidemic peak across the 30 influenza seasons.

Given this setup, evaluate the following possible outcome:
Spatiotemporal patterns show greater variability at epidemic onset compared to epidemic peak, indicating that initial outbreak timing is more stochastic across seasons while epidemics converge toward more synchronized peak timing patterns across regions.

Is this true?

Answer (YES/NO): YES